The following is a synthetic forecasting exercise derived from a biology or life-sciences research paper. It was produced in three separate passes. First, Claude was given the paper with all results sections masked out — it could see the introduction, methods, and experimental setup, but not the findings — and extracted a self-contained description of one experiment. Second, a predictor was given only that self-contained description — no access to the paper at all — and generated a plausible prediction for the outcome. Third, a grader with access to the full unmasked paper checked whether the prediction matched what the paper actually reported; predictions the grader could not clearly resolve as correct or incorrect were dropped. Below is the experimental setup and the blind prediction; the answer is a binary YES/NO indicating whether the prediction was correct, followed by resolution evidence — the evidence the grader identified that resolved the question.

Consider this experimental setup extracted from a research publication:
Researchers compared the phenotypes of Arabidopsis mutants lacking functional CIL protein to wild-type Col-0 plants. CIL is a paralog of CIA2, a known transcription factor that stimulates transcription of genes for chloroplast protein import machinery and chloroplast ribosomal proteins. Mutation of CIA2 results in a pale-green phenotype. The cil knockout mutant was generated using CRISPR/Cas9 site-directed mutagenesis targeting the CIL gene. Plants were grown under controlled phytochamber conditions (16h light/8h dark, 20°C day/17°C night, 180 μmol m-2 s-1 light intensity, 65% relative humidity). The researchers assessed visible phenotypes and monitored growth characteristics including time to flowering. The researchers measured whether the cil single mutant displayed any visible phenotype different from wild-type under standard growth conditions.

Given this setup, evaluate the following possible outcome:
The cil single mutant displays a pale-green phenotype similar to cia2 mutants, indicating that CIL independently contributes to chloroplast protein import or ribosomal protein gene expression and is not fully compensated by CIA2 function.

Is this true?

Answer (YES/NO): NO